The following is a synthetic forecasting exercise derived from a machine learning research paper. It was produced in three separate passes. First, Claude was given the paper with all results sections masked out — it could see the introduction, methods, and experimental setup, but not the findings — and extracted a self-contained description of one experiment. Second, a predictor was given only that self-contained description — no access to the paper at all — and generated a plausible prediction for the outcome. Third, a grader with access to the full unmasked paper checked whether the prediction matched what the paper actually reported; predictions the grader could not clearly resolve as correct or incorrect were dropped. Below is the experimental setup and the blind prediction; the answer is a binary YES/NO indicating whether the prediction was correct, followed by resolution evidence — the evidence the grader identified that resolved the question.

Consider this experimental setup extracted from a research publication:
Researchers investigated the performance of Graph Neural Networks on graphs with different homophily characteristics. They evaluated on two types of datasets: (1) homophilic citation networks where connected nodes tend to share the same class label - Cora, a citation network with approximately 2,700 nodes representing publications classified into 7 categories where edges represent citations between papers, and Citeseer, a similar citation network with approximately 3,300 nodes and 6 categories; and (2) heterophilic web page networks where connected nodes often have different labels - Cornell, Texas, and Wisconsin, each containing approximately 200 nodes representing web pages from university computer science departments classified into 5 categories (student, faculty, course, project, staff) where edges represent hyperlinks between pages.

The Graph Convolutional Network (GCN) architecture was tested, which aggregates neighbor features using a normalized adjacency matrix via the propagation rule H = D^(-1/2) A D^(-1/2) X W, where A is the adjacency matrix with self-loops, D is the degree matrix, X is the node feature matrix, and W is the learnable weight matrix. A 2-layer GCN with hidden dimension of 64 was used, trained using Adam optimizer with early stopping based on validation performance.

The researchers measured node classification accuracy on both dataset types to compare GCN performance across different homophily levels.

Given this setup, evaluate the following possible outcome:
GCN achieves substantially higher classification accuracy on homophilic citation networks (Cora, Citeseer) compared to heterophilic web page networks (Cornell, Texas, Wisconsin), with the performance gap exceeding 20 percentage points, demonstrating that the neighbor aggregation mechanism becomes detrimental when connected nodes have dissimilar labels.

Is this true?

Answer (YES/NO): NO